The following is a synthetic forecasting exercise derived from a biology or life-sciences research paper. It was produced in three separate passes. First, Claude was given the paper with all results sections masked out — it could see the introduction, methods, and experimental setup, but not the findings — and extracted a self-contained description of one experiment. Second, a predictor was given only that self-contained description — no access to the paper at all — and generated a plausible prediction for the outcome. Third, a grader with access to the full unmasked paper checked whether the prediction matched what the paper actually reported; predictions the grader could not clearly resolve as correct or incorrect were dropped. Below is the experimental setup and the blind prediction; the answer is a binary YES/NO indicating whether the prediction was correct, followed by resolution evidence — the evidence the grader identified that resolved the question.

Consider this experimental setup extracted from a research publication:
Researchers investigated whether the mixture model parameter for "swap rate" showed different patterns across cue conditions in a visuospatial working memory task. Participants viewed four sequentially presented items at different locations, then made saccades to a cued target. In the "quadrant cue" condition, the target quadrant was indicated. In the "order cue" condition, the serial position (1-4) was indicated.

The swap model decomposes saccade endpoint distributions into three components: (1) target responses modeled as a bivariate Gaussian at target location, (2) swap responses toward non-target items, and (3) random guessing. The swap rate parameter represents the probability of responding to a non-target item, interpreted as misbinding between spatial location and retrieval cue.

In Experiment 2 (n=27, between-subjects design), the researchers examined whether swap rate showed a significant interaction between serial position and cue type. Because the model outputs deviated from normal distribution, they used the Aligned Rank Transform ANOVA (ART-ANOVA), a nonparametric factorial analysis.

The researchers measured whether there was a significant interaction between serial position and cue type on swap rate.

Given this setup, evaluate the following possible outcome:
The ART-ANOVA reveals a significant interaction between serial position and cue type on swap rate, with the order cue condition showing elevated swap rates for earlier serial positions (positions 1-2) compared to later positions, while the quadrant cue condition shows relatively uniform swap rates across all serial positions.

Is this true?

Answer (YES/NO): NO